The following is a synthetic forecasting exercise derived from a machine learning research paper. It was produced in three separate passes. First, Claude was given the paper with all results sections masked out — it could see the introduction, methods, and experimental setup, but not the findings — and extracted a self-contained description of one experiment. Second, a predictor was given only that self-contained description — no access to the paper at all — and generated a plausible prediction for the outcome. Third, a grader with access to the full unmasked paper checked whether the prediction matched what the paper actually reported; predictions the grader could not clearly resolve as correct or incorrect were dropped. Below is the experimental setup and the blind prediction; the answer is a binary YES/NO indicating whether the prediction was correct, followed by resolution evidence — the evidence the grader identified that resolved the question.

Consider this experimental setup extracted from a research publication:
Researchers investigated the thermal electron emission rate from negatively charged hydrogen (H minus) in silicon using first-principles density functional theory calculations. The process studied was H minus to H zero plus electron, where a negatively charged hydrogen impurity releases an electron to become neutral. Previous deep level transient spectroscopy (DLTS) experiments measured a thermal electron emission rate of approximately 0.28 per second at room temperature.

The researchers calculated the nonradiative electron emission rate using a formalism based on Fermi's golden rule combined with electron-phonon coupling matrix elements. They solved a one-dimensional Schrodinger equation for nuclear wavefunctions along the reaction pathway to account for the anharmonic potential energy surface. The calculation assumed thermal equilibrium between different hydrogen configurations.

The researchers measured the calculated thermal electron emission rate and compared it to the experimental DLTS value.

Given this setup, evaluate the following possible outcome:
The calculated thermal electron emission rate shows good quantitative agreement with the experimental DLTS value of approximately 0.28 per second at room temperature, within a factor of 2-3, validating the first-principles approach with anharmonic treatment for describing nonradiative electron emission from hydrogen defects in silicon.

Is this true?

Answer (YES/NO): NO